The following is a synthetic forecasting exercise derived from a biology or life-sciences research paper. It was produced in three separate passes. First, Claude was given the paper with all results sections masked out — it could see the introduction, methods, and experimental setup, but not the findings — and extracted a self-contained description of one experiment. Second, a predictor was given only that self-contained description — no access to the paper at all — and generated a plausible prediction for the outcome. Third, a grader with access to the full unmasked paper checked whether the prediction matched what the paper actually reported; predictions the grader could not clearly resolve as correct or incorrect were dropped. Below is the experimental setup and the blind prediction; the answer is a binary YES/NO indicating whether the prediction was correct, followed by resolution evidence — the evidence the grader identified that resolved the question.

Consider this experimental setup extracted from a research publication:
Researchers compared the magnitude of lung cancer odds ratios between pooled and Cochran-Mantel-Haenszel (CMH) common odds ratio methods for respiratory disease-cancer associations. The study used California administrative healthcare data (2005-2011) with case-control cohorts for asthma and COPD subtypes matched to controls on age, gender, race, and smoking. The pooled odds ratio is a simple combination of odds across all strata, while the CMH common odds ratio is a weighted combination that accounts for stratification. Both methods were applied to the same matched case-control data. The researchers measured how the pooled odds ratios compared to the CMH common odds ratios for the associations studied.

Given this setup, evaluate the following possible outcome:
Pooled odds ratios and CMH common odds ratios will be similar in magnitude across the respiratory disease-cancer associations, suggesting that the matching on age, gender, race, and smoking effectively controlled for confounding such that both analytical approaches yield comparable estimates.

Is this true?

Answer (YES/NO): NO